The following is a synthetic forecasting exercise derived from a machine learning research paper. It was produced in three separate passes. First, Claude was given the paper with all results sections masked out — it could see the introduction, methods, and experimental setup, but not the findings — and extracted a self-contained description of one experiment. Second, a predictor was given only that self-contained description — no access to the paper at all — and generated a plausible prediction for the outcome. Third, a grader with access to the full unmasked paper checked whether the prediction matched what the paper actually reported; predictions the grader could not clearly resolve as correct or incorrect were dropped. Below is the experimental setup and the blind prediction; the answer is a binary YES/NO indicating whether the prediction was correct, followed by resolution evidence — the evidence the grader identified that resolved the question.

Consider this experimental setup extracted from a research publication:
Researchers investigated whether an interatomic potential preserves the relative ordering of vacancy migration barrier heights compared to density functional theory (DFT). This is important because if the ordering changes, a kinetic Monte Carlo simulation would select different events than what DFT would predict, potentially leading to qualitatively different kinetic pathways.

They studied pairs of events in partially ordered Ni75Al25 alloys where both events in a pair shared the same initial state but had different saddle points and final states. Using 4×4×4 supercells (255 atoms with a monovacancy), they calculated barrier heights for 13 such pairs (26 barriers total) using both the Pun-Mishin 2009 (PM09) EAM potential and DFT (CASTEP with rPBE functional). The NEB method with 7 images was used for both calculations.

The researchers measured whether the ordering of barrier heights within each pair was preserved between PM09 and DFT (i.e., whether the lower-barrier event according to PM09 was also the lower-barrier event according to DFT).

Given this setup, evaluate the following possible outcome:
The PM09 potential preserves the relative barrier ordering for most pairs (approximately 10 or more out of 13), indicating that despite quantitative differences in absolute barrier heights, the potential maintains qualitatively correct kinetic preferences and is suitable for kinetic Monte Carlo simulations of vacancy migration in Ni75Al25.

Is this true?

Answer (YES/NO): NO